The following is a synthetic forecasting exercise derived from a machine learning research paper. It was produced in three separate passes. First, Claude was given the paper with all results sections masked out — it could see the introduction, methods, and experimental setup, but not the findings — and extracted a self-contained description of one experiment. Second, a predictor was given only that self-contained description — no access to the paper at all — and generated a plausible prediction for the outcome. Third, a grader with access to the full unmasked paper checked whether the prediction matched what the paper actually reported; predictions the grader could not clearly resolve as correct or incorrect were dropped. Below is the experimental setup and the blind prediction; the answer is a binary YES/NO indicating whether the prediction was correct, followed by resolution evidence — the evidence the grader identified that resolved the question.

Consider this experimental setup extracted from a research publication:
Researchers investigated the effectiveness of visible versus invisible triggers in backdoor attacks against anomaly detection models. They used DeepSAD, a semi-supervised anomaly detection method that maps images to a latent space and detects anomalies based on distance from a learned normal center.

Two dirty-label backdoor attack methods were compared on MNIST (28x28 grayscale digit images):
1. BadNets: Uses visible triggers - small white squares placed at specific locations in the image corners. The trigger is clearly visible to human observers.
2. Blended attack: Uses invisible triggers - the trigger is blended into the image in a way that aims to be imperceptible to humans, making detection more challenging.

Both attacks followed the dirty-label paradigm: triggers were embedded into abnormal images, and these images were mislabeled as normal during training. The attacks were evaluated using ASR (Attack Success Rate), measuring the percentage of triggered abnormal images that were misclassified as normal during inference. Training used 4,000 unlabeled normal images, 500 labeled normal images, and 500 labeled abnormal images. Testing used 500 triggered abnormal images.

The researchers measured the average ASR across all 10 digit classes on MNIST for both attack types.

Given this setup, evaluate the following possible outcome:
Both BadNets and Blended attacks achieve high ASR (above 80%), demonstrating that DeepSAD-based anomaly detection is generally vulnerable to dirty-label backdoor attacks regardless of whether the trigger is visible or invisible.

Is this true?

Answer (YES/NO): NO